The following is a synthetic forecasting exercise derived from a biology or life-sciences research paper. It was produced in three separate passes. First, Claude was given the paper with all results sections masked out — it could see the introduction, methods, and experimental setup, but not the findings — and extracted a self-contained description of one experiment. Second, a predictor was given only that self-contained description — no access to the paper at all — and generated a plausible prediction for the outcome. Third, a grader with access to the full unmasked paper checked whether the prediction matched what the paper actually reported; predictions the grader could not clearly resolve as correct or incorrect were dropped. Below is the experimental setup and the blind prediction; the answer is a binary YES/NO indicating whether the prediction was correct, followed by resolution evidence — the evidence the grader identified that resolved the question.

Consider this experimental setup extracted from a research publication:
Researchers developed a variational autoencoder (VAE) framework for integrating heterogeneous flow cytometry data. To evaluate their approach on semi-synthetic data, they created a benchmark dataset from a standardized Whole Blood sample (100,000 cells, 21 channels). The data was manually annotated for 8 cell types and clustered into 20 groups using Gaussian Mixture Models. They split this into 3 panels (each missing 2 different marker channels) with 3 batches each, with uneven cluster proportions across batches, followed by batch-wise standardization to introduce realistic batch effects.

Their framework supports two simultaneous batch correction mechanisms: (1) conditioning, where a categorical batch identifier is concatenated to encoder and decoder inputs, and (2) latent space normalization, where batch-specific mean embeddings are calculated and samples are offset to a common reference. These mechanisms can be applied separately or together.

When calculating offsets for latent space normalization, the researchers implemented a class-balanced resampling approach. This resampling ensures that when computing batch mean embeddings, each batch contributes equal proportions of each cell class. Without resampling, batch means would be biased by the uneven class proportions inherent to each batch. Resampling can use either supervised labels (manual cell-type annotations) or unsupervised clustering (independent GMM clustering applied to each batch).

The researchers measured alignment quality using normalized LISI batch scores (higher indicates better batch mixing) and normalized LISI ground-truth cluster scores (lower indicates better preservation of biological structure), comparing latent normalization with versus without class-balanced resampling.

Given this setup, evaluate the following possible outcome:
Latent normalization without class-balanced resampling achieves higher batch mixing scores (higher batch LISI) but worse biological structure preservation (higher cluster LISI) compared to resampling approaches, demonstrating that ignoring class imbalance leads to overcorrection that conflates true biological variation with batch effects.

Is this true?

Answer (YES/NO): NO